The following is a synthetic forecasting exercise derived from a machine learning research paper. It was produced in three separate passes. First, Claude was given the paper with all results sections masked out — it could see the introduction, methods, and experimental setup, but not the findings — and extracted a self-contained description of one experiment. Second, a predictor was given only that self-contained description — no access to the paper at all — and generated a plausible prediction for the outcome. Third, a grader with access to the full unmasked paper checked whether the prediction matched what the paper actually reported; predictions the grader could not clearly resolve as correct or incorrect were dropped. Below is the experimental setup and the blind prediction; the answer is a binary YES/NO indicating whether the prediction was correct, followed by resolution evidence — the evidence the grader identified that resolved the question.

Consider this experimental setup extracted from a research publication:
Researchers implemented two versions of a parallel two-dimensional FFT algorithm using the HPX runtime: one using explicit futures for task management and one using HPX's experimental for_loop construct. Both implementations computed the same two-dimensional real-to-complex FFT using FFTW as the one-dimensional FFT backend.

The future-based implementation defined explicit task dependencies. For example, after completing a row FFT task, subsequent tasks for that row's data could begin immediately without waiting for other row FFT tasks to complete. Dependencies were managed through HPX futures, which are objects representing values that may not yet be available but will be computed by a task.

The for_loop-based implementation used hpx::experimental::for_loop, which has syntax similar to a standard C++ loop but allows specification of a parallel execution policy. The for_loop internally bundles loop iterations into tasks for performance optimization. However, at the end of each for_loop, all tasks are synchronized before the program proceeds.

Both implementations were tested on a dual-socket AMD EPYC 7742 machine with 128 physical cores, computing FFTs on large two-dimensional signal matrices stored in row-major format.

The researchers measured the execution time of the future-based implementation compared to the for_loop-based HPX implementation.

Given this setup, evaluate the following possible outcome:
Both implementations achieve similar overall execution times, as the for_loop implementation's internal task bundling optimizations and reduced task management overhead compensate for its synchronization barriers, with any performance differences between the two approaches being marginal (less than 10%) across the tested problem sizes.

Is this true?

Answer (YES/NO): NO